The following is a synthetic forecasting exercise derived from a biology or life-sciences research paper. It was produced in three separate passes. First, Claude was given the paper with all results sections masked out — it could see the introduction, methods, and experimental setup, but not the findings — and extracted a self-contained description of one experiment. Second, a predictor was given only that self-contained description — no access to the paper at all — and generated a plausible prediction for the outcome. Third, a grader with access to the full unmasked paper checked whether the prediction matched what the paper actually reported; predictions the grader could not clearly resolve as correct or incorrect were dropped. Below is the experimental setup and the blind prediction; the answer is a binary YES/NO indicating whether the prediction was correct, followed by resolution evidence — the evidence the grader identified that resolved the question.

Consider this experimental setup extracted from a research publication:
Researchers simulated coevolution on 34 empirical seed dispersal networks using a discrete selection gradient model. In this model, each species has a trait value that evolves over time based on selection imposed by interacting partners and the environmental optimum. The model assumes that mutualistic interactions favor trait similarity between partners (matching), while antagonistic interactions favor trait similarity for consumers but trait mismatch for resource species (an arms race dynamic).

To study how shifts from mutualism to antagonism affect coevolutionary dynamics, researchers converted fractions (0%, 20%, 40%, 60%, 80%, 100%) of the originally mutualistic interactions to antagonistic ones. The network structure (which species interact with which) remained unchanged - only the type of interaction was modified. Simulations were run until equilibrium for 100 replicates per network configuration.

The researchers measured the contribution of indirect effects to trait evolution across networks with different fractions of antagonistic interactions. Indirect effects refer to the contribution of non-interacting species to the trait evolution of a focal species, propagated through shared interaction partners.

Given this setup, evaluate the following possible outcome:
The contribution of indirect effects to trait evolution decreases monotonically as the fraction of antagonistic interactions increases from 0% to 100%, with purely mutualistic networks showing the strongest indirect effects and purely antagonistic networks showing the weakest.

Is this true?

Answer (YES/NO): NO